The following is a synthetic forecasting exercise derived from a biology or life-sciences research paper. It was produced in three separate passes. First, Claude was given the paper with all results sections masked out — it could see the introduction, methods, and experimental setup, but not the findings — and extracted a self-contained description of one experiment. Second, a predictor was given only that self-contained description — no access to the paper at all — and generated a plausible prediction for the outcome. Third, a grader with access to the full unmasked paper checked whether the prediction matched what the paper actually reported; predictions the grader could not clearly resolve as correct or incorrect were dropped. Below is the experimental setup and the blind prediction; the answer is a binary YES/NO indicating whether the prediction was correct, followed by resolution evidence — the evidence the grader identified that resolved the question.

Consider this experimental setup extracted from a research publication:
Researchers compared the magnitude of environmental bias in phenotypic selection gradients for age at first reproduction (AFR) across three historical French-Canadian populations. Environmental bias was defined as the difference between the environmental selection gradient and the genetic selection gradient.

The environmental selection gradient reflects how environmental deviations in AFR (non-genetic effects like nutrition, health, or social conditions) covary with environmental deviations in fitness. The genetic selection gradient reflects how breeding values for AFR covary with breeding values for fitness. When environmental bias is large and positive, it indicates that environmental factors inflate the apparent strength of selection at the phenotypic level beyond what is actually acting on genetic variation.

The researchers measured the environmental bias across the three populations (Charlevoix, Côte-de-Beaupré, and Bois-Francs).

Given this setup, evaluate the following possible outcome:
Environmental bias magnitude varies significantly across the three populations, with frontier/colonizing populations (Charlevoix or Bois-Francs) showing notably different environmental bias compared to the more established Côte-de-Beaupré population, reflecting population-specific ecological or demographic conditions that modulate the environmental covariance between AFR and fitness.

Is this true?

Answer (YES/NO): NO